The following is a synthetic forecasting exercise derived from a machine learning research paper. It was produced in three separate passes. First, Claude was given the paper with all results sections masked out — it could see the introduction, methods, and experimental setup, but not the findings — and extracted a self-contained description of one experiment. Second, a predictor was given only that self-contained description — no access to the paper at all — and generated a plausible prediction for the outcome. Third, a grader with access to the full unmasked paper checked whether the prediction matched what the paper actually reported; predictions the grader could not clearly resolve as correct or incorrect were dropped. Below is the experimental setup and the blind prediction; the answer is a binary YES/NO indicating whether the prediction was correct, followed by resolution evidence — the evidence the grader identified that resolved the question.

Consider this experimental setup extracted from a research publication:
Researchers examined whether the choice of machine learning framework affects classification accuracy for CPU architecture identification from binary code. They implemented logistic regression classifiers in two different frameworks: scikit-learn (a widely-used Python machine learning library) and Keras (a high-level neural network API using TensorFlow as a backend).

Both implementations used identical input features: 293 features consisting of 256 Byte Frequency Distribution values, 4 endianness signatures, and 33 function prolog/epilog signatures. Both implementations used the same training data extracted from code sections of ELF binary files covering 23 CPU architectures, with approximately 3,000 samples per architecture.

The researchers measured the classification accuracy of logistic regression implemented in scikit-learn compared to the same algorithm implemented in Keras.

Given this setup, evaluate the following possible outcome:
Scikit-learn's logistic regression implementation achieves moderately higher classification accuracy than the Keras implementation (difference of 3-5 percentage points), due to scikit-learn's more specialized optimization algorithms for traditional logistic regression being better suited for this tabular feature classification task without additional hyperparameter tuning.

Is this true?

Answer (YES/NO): NO